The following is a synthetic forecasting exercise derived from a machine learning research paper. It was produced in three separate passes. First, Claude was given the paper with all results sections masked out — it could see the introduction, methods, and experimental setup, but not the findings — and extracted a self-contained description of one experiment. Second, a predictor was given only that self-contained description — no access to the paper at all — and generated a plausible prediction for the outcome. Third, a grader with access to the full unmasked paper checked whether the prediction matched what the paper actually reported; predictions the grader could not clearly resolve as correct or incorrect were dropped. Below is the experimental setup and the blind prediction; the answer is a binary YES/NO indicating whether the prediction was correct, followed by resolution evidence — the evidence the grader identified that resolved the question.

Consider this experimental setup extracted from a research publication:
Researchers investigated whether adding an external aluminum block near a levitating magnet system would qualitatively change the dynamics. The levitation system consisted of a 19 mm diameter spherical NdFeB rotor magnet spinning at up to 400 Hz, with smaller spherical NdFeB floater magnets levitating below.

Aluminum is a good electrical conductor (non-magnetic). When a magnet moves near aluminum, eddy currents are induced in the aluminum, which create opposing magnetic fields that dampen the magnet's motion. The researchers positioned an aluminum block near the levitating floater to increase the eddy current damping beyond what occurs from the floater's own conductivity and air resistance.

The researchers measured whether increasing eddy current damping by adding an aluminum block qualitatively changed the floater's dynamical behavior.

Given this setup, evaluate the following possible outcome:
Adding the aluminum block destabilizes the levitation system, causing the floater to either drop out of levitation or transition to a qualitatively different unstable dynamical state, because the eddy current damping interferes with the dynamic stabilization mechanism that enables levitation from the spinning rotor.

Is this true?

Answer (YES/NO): NO